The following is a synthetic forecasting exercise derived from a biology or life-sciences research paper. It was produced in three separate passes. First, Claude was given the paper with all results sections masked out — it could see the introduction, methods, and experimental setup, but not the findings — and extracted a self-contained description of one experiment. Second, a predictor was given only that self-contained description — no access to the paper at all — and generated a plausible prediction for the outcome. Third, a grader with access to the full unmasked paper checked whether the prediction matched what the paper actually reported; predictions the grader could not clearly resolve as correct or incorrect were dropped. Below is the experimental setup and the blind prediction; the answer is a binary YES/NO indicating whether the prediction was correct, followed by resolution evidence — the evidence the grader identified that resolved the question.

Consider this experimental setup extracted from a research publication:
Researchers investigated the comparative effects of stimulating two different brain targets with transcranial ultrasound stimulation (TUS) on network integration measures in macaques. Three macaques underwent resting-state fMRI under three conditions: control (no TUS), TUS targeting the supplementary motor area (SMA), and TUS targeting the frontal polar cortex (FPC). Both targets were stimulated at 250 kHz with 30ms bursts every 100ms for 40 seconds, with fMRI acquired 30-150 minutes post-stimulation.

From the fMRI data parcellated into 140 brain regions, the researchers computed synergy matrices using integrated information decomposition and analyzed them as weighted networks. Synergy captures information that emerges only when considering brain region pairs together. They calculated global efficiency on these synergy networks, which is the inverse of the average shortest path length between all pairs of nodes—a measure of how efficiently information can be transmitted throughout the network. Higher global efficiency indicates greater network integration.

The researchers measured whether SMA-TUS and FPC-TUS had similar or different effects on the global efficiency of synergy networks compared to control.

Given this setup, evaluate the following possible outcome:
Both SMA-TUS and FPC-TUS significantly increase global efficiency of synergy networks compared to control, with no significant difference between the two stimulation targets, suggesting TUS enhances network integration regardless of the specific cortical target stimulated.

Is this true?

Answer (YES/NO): NO